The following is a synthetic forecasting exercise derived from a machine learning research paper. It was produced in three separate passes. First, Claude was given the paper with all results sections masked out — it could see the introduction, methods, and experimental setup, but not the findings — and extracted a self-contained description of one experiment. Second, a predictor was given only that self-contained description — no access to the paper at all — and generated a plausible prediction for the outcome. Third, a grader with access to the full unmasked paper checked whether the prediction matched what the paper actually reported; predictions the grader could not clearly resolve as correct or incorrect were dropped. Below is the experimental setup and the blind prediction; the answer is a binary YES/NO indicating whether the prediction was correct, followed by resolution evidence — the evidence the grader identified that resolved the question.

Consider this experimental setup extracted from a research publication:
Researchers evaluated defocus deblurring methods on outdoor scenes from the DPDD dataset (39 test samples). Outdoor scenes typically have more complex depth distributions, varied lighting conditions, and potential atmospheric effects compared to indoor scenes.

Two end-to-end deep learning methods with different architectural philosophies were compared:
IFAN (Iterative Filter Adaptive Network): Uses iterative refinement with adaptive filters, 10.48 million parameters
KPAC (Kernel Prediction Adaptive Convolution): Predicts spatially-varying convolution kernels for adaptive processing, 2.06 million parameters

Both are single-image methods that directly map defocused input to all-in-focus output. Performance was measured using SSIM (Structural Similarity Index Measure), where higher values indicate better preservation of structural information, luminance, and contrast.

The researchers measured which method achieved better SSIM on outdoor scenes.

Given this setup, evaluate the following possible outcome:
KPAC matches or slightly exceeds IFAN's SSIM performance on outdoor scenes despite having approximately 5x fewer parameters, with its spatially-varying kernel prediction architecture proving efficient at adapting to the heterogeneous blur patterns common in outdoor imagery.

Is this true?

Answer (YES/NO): NO